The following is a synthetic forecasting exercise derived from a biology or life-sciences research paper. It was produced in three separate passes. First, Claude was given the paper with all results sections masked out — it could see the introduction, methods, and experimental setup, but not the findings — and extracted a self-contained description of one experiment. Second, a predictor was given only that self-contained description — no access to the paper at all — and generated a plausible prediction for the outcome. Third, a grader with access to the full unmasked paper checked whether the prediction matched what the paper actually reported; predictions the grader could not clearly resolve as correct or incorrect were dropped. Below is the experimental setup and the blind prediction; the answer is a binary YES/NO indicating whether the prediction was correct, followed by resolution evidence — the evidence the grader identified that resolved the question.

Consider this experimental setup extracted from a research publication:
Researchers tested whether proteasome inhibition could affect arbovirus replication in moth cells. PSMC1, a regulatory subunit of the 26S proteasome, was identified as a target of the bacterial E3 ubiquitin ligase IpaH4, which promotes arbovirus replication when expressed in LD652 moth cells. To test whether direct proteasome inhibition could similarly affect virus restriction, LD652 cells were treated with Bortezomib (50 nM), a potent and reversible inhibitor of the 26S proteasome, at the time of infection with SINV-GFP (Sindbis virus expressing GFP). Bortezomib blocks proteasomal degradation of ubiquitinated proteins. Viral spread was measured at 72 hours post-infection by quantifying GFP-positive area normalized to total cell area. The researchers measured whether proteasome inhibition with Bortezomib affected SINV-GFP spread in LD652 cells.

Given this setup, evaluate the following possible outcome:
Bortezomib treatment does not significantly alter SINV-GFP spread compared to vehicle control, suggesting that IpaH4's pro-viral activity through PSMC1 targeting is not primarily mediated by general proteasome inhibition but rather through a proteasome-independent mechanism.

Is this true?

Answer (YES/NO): NO